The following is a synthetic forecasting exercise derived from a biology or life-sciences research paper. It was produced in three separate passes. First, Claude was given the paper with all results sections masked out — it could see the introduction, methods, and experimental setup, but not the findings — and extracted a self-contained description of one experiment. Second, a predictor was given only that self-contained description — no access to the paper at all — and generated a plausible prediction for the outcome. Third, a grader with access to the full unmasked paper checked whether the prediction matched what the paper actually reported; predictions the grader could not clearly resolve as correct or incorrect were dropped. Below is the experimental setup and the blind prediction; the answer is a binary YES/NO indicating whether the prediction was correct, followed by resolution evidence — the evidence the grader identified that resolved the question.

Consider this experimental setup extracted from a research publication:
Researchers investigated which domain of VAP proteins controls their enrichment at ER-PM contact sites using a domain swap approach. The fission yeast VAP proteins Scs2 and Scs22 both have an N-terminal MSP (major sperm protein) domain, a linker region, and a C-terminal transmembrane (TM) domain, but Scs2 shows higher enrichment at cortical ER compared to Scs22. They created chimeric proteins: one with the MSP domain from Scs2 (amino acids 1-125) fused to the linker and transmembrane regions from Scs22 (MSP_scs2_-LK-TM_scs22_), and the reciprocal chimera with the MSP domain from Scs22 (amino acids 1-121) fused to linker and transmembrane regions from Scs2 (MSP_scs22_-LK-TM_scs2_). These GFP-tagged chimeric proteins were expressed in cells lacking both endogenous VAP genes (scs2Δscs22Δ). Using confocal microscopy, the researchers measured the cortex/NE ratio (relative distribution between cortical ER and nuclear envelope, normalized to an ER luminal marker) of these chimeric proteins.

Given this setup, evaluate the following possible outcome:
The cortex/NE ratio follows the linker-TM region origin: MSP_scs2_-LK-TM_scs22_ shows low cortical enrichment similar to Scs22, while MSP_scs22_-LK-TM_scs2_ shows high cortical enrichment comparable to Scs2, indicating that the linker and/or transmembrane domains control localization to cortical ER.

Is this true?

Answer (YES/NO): NO